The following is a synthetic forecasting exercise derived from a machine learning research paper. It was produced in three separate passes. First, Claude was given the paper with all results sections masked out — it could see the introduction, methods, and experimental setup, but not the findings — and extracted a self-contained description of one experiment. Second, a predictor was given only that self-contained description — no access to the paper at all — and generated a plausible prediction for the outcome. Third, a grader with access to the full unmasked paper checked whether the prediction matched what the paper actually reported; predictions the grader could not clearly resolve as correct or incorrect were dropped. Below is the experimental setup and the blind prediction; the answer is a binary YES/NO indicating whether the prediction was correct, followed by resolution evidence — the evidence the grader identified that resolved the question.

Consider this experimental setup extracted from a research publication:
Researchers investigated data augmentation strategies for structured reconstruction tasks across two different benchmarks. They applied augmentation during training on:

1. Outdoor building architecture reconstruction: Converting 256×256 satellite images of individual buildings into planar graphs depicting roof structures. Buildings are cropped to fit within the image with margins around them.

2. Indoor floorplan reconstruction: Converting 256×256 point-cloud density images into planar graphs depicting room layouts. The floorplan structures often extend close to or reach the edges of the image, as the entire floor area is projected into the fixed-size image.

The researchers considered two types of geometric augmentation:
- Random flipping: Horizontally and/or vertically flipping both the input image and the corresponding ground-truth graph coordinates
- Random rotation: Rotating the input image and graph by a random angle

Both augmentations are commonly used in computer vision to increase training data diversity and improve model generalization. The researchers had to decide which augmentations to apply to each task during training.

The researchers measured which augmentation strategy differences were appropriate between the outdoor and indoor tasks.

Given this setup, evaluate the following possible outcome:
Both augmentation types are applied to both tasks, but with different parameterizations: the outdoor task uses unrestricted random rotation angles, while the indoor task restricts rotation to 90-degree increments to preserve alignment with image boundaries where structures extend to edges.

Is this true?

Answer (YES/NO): NO